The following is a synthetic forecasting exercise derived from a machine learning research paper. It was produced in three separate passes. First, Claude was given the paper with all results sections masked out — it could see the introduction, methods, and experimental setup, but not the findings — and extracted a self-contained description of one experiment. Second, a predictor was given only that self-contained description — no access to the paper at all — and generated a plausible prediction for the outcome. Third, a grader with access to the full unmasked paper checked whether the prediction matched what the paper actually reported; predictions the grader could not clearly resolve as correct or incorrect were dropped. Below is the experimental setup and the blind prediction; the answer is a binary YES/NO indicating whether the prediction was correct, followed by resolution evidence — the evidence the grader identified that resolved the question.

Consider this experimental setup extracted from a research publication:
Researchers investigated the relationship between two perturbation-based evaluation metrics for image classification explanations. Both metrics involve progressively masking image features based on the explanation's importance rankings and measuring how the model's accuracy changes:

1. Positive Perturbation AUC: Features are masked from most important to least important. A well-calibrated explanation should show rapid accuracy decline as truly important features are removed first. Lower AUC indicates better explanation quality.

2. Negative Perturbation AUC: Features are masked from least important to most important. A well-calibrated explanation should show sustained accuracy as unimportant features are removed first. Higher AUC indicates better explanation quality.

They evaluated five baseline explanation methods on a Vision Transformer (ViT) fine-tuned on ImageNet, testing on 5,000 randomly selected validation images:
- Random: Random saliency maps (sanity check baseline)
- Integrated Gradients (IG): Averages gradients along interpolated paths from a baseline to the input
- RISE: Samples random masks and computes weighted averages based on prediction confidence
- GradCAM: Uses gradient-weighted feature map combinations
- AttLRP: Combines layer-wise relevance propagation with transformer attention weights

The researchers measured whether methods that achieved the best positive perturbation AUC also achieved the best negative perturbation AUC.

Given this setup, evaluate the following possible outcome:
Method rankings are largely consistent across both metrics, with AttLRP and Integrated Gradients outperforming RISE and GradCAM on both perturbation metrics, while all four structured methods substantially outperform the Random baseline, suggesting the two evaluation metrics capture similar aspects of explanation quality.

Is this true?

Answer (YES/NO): NO